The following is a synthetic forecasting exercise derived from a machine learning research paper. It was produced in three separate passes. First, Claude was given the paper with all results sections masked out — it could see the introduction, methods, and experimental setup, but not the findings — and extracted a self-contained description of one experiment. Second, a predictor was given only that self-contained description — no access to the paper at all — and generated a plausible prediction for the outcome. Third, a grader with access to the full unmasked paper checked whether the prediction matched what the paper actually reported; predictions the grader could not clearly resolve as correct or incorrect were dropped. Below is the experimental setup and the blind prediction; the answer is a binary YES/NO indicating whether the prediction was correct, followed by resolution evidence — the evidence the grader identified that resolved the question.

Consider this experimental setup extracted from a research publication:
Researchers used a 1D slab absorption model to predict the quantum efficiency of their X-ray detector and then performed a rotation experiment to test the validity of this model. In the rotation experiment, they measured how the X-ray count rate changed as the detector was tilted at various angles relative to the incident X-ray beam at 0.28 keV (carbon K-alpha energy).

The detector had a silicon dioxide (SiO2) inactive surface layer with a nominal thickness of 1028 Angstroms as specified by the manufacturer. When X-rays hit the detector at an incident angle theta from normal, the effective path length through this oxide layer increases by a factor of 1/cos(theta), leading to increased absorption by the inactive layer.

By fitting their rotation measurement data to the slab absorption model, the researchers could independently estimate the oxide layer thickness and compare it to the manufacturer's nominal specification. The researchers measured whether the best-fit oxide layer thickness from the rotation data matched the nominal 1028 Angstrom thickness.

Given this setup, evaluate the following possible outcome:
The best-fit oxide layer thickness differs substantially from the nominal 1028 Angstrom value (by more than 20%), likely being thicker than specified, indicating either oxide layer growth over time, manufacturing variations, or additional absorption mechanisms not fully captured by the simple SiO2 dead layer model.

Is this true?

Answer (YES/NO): NO